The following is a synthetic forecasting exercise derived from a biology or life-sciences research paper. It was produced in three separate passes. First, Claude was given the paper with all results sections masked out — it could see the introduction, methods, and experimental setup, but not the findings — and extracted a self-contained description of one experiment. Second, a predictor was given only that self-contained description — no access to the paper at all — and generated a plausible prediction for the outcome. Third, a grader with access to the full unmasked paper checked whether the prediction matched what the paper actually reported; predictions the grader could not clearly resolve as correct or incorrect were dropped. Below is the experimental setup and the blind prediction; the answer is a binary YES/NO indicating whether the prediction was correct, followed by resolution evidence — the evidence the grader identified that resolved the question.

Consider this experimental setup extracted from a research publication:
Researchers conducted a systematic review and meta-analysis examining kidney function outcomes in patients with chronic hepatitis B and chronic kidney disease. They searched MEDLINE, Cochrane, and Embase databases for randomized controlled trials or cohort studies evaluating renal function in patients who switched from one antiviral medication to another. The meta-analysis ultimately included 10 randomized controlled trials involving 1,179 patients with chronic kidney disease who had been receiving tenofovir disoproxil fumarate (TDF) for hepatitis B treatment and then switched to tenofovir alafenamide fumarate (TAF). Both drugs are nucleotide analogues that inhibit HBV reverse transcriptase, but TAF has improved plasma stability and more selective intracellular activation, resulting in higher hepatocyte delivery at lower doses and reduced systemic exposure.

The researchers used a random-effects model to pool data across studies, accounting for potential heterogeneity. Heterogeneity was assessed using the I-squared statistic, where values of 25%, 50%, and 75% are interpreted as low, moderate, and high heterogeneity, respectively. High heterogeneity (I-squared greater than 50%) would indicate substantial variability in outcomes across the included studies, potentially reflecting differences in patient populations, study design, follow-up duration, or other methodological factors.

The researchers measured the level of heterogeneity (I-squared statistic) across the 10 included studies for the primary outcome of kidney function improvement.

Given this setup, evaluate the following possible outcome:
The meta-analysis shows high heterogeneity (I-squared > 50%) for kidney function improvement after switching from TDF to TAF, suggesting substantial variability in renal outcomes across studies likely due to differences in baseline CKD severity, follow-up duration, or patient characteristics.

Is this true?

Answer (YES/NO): YES